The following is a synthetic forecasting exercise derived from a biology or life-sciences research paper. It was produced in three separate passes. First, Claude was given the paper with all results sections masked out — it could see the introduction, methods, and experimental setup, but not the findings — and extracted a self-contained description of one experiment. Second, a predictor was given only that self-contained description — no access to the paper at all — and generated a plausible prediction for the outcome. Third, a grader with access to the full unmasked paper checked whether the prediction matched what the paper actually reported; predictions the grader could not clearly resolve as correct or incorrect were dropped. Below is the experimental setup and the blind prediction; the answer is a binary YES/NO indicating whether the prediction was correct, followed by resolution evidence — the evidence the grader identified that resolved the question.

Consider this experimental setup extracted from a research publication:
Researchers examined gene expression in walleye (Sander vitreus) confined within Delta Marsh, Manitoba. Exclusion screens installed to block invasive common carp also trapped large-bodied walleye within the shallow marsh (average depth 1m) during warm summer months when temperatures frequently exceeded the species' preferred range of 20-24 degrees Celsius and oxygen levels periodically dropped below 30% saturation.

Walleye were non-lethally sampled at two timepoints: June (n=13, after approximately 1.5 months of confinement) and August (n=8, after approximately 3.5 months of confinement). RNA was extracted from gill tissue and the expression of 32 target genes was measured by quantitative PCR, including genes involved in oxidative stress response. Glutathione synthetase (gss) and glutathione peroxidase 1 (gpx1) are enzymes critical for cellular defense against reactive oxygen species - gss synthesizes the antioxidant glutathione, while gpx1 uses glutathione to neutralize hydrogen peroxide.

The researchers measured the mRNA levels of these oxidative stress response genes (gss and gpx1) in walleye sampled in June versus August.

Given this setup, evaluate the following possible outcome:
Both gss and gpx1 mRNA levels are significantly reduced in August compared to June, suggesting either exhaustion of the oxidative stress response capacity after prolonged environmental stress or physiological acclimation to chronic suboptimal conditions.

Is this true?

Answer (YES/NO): YES